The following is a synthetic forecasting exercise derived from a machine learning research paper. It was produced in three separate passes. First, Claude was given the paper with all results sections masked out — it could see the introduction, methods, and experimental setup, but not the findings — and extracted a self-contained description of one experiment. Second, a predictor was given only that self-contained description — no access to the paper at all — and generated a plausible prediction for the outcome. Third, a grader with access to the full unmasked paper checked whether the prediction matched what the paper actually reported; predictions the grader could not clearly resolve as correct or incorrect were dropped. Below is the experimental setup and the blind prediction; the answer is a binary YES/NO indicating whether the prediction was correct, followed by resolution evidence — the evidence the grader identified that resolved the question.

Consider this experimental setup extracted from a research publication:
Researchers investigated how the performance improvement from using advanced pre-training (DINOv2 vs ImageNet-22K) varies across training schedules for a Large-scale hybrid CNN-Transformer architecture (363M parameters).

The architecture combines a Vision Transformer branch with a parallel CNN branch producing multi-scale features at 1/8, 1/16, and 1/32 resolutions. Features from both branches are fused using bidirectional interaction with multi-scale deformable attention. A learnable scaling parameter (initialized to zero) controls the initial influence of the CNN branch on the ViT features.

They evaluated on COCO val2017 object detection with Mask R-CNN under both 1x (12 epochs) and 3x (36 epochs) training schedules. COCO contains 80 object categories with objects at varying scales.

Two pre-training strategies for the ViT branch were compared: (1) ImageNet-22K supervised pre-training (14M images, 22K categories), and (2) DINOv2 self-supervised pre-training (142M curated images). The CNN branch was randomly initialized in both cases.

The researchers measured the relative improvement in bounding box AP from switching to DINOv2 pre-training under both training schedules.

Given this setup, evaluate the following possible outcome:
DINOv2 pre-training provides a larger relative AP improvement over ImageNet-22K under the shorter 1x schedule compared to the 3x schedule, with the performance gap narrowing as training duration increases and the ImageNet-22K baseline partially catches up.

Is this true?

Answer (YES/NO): NO